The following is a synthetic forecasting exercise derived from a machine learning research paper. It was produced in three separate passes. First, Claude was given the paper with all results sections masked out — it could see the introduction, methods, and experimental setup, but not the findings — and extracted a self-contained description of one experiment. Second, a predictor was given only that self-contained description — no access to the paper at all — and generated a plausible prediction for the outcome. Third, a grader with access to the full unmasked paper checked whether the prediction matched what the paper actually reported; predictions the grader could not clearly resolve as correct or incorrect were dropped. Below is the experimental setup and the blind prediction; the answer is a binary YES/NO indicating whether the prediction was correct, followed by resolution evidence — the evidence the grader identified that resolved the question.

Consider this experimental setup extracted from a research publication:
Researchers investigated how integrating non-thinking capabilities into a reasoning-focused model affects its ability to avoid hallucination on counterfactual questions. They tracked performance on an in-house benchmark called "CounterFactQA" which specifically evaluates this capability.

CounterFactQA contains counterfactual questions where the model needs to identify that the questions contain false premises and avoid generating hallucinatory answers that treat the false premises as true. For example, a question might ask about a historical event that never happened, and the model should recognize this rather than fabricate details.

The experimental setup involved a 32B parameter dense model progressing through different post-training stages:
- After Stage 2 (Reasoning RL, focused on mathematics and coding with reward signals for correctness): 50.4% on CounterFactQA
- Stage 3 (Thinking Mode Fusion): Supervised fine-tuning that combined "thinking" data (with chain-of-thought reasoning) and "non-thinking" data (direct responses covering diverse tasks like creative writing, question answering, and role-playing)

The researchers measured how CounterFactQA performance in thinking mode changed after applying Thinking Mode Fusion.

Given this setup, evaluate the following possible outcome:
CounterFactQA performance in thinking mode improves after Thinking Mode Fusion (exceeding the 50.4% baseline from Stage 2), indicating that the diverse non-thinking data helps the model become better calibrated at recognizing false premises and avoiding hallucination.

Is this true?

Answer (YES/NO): YES